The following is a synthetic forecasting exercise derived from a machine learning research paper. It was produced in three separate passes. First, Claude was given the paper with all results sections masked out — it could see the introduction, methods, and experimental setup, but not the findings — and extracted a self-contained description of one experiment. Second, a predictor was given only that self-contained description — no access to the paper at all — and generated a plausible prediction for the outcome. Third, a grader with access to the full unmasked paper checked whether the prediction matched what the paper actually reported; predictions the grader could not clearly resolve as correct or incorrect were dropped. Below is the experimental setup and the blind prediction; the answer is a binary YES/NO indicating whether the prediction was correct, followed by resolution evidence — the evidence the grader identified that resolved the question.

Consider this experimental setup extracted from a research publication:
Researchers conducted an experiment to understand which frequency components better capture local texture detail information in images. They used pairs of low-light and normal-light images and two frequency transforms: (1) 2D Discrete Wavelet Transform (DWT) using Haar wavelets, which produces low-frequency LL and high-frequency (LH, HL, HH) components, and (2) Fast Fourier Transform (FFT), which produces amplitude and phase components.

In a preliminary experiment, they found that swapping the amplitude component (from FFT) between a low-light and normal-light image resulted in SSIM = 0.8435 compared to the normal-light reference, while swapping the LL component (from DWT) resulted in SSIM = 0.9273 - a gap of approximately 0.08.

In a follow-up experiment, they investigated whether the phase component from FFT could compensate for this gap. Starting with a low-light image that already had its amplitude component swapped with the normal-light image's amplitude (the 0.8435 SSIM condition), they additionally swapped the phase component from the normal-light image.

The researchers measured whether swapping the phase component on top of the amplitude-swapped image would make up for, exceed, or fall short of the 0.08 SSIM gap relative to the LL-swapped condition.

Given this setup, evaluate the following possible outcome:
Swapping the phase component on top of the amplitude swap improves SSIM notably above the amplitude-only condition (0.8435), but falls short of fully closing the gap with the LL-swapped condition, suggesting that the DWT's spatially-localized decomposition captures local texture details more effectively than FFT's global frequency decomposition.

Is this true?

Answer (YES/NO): NO